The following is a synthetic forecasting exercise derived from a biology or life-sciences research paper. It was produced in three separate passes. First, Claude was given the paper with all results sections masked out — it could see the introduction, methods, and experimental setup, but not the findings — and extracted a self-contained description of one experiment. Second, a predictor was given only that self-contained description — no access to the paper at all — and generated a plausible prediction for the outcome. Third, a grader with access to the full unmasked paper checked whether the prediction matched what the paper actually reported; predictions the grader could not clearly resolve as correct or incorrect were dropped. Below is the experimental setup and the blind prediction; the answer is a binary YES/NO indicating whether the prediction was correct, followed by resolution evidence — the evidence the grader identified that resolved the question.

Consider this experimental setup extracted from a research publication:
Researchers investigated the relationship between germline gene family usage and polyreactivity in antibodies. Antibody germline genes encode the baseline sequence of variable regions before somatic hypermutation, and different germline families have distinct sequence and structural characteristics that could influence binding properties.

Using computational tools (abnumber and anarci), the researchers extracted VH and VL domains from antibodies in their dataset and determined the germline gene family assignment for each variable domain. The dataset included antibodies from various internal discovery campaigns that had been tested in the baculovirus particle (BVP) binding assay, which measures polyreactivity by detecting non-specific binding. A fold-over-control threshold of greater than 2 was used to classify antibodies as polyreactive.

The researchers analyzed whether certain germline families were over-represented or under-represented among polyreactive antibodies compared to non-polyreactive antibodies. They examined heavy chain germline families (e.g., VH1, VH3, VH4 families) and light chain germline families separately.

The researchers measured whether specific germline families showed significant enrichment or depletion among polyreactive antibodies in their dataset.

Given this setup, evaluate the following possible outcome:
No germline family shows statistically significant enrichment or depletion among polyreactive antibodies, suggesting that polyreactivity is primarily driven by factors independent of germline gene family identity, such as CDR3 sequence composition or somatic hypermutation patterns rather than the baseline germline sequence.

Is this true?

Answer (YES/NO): NO